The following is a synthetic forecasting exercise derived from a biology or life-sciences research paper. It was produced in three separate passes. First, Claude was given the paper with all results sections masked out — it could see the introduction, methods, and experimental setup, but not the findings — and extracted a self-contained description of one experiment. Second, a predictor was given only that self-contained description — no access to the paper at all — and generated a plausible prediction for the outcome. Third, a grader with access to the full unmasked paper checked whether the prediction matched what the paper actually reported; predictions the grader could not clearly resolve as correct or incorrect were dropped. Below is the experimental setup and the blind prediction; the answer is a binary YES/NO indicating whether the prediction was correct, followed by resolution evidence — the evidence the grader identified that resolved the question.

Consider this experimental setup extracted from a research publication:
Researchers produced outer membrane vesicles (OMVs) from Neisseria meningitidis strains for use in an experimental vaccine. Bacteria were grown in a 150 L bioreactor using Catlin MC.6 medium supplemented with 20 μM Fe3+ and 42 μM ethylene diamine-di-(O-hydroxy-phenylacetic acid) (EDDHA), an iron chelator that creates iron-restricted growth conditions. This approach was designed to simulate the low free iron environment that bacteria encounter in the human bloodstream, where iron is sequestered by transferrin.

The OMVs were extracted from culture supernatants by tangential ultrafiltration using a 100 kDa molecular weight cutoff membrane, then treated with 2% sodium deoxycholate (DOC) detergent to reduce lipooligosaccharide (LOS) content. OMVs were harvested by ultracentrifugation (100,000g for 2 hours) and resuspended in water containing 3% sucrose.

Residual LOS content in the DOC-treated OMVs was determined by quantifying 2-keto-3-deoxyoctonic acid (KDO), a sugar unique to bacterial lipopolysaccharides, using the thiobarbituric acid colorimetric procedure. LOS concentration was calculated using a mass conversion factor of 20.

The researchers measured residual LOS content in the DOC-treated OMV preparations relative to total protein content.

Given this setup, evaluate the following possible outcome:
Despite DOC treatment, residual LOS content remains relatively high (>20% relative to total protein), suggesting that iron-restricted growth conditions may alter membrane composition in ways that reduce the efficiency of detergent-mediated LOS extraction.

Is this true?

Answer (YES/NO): NO